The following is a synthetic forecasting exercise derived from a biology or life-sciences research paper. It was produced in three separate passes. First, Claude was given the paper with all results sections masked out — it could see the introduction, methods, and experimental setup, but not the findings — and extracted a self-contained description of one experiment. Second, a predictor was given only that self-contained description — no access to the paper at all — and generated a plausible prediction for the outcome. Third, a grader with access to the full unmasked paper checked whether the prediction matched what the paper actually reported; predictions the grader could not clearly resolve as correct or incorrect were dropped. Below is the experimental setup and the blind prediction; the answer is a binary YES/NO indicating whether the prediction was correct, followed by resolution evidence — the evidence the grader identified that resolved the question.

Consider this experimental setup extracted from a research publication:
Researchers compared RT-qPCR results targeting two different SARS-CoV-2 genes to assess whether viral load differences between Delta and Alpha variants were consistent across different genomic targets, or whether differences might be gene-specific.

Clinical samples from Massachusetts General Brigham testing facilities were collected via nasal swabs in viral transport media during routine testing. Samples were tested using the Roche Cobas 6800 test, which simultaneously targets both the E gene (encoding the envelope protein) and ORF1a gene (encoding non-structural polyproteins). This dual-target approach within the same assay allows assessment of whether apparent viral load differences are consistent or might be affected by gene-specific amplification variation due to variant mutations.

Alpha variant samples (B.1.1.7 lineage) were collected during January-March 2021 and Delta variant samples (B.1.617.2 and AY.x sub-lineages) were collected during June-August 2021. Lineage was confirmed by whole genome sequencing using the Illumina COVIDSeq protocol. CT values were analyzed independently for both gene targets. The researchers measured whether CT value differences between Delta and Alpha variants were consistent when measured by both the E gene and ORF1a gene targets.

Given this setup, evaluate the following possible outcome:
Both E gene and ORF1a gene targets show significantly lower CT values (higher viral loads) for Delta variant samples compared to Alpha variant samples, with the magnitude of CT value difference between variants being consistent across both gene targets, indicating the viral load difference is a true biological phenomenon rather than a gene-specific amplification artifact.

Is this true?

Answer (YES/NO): NO